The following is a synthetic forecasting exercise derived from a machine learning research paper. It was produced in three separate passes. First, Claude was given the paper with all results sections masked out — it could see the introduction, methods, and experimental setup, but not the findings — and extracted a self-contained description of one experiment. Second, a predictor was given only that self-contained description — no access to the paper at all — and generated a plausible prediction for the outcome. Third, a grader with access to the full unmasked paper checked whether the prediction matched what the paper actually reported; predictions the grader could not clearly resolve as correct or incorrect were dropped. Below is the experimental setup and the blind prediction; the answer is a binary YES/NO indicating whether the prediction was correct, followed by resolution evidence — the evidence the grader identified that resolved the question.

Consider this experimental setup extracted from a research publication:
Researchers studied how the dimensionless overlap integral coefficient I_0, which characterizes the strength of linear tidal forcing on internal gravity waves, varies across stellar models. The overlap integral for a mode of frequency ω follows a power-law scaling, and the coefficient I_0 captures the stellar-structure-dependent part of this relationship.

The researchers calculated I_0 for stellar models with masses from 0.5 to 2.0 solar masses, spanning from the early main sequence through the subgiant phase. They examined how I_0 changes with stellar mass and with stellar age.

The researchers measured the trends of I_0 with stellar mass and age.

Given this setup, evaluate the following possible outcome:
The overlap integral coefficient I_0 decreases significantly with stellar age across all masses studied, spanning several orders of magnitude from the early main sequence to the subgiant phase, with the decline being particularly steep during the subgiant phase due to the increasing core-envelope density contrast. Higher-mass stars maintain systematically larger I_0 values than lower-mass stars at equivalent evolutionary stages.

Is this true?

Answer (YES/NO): NO